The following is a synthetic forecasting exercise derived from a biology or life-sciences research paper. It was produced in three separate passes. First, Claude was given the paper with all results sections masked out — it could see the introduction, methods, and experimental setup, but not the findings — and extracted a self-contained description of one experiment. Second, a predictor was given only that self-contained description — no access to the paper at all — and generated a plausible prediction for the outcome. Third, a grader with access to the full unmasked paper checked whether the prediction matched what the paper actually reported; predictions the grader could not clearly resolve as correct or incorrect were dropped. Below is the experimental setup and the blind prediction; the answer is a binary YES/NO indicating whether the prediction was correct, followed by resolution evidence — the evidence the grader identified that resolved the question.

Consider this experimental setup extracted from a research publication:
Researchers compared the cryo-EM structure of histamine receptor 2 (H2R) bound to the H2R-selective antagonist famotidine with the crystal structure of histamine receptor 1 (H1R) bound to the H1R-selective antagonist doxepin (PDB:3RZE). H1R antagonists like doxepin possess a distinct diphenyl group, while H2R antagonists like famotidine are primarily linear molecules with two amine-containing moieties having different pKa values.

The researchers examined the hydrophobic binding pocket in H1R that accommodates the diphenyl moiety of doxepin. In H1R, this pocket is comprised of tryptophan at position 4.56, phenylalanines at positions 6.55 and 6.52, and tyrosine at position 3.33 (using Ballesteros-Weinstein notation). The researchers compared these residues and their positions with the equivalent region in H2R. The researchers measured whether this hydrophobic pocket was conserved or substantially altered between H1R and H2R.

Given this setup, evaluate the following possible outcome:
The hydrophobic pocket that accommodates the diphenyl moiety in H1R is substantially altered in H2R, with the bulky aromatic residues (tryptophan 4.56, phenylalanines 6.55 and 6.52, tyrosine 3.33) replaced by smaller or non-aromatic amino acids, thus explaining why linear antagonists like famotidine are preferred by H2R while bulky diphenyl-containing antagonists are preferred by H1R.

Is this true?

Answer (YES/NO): NO